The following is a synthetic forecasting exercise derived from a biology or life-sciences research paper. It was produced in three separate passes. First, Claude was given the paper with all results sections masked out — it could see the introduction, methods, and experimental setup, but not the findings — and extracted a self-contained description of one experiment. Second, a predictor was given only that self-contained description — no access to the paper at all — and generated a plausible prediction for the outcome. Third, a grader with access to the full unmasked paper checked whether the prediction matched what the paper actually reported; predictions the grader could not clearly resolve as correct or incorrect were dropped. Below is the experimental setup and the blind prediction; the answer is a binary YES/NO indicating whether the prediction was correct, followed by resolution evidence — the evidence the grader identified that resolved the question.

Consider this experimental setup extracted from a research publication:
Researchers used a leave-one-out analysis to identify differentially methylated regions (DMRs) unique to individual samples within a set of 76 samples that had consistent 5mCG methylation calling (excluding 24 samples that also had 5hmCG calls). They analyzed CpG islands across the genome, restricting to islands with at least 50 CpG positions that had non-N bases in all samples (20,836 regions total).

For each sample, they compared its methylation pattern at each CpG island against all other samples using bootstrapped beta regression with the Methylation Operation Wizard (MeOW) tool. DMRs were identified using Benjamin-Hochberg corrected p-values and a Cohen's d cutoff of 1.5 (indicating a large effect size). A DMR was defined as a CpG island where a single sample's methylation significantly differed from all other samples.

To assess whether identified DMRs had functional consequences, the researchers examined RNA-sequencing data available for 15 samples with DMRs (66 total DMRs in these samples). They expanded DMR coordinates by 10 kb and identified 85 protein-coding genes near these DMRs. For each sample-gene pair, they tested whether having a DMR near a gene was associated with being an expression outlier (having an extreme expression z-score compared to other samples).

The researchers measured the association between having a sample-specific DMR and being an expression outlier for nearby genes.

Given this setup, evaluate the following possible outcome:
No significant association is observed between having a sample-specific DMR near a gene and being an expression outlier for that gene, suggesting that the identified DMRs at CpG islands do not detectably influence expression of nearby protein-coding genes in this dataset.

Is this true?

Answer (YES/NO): NO